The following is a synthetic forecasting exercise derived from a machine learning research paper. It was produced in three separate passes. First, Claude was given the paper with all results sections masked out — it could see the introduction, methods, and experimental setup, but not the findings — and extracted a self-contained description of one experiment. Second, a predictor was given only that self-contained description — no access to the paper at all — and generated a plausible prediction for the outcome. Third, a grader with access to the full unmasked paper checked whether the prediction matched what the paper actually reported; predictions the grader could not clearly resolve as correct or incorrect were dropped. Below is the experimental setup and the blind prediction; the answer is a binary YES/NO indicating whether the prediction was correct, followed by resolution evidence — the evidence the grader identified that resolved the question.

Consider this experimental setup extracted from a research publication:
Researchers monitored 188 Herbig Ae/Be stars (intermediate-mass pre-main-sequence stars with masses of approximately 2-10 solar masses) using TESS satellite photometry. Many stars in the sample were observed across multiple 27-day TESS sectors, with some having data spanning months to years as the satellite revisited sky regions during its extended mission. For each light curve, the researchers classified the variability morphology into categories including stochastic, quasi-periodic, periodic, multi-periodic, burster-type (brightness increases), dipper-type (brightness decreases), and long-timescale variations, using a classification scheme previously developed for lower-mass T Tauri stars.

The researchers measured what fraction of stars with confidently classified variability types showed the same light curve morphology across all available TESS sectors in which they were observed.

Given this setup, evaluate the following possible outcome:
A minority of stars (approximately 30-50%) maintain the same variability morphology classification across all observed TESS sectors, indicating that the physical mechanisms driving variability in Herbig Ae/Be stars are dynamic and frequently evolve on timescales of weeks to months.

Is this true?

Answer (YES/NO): NO